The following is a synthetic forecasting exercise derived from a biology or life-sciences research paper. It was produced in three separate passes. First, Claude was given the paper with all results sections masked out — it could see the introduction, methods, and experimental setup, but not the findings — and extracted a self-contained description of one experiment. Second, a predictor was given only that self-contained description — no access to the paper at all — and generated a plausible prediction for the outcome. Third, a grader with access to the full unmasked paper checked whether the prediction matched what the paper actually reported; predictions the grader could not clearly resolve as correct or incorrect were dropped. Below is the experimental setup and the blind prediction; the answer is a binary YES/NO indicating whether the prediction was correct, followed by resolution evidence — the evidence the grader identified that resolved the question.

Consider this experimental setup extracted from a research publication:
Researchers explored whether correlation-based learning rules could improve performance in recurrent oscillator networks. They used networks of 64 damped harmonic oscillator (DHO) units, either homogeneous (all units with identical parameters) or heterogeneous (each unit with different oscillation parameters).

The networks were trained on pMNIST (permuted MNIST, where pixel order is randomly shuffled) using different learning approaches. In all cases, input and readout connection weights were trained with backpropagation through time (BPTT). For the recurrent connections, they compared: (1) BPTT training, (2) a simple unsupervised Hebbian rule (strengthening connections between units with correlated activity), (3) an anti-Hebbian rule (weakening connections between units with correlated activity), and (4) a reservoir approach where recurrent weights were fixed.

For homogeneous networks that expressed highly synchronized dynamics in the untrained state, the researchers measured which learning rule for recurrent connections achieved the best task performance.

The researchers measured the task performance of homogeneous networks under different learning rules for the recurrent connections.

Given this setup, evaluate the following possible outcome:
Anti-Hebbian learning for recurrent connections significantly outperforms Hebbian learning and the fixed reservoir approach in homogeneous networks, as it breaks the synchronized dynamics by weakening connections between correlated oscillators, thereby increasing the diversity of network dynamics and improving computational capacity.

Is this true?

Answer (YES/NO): YES